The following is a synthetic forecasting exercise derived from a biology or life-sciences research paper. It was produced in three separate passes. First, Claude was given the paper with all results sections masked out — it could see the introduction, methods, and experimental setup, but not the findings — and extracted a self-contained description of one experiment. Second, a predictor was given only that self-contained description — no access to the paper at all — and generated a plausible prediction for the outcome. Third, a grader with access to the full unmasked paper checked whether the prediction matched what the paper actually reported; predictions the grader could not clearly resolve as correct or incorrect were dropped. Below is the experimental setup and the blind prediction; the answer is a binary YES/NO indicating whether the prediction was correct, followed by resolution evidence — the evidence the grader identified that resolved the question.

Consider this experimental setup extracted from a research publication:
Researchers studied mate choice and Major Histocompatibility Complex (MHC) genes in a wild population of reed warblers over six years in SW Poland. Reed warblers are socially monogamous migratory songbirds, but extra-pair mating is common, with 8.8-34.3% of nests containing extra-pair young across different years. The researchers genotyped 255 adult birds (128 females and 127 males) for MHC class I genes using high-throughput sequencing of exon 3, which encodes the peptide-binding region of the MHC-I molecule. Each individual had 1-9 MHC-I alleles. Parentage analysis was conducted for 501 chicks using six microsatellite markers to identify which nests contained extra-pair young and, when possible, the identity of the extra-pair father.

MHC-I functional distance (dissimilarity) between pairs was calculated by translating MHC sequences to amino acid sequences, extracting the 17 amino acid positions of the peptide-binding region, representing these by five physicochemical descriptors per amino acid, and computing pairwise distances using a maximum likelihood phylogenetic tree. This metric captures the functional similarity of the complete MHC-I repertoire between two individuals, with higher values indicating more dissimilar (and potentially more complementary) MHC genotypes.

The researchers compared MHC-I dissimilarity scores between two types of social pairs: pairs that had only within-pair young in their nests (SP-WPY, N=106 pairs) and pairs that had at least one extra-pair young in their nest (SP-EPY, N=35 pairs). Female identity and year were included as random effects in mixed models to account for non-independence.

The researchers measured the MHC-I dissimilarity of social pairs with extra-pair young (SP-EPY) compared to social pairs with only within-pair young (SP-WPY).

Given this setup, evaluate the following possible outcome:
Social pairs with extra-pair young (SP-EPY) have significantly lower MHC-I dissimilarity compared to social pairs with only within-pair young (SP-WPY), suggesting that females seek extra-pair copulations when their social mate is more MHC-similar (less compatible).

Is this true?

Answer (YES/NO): NO